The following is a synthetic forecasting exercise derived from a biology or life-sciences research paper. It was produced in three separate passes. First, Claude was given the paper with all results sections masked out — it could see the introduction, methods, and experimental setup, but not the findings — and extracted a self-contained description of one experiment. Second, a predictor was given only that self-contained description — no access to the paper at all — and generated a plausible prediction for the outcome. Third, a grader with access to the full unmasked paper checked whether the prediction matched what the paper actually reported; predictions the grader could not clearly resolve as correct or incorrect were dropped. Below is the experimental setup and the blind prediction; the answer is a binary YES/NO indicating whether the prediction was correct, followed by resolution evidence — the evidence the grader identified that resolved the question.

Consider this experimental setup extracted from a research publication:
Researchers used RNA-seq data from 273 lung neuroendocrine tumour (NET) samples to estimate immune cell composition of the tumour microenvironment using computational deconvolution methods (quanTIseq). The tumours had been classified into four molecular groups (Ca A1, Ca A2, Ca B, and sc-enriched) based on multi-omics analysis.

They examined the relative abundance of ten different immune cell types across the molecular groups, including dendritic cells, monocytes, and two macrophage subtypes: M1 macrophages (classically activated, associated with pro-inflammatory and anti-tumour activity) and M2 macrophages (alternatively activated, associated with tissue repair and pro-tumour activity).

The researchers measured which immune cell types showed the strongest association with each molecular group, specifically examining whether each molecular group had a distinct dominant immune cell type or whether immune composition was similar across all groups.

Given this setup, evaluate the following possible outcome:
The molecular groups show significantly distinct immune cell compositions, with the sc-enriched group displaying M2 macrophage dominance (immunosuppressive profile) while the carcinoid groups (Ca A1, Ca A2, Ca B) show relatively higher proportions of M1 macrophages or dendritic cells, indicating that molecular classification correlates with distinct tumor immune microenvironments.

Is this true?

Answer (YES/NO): NO